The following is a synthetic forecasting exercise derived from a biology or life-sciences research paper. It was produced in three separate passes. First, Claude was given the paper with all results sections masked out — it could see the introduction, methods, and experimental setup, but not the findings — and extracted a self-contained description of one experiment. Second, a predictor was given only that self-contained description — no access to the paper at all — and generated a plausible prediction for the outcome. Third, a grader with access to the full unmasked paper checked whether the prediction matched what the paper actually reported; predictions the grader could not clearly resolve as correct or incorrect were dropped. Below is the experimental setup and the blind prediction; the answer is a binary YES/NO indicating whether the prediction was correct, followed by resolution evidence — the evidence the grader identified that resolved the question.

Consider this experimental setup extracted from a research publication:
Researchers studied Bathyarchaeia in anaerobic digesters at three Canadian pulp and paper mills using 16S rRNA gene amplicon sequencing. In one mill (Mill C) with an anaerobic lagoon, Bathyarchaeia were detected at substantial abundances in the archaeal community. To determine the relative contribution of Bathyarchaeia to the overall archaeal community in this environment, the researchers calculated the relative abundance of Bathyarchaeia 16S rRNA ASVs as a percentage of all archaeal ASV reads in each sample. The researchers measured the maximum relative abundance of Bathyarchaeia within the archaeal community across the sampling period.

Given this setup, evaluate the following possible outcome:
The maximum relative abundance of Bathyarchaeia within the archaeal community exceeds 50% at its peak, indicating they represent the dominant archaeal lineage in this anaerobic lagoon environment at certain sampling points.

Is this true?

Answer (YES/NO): NO